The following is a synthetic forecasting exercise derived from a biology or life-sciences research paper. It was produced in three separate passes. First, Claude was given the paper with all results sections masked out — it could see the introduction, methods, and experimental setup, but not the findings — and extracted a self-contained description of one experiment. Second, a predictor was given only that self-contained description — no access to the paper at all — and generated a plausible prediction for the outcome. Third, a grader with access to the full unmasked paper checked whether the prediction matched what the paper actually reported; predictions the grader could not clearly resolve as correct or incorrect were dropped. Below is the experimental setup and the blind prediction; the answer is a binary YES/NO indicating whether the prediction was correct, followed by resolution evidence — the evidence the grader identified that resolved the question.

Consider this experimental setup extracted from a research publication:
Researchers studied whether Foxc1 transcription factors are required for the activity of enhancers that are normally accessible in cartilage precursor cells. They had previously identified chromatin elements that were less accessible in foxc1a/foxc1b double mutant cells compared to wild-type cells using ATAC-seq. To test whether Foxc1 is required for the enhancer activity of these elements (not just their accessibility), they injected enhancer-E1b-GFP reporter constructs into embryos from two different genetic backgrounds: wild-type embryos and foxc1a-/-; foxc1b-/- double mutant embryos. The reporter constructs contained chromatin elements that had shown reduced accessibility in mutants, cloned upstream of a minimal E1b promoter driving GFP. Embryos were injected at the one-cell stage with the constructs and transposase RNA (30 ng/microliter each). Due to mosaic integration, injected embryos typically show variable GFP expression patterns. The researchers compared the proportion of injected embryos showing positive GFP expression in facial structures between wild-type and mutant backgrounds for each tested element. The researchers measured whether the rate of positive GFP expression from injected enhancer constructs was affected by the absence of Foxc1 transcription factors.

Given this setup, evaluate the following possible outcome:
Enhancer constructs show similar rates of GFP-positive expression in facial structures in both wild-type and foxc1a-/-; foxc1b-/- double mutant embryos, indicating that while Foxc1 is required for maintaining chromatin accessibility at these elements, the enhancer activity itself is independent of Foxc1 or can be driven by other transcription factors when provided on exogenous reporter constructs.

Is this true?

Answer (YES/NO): NO